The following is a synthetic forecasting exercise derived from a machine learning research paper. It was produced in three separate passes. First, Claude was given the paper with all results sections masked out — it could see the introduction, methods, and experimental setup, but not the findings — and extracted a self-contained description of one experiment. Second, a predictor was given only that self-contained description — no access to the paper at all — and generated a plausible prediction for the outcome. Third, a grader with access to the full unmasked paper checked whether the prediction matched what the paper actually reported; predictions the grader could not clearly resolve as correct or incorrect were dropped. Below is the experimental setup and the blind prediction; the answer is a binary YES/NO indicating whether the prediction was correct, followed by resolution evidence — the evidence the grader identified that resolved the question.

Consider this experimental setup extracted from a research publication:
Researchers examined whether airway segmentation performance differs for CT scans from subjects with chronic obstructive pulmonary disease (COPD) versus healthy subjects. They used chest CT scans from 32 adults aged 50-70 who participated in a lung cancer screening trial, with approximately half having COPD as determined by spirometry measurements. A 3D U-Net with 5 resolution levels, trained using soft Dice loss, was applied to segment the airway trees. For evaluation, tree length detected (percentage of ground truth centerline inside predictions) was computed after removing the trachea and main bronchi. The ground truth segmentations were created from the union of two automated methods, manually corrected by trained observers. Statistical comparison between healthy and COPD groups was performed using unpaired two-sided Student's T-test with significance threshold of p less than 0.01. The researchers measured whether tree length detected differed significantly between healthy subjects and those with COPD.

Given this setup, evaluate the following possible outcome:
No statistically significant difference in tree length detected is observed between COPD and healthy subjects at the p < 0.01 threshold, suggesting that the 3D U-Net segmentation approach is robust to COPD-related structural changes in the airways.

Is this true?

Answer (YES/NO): YES